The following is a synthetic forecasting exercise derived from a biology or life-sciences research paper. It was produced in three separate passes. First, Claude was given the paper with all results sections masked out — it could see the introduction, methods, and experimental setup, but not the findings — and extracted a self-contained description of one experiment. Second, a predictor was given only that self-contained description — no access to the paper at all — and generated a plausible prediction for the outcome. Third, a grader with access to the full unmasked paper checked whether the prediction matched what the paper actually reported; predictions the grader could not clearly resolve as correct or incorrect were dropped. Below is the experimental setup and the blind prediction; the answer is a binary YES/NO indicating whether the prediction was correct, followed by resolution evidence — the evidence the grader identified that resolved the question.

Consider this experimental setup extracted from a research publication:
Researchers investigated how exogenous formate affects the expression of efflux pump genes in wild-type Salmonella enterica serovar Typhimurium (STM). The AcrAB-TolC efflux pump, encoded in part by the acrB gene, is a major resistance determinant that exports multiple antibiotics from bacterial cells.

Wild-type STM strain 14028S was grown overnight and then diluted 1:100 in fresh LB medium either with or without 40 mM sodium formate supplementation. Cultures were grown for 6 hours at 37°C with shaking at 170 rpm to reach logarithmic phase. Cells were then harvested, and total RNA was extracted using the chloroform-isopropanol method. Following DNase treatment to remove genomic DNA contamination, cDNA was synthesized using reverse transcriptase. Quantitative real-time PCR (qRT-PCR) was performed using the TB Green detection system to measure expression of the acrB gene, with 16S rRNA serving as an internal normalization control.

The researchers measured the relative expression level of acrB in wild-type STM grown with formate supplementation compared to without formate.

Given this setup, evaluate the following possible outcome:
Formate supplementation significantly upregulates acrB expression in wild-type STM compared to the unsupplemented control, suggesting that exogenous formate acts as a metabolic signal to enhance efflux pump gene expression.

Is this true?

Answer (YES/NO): NO